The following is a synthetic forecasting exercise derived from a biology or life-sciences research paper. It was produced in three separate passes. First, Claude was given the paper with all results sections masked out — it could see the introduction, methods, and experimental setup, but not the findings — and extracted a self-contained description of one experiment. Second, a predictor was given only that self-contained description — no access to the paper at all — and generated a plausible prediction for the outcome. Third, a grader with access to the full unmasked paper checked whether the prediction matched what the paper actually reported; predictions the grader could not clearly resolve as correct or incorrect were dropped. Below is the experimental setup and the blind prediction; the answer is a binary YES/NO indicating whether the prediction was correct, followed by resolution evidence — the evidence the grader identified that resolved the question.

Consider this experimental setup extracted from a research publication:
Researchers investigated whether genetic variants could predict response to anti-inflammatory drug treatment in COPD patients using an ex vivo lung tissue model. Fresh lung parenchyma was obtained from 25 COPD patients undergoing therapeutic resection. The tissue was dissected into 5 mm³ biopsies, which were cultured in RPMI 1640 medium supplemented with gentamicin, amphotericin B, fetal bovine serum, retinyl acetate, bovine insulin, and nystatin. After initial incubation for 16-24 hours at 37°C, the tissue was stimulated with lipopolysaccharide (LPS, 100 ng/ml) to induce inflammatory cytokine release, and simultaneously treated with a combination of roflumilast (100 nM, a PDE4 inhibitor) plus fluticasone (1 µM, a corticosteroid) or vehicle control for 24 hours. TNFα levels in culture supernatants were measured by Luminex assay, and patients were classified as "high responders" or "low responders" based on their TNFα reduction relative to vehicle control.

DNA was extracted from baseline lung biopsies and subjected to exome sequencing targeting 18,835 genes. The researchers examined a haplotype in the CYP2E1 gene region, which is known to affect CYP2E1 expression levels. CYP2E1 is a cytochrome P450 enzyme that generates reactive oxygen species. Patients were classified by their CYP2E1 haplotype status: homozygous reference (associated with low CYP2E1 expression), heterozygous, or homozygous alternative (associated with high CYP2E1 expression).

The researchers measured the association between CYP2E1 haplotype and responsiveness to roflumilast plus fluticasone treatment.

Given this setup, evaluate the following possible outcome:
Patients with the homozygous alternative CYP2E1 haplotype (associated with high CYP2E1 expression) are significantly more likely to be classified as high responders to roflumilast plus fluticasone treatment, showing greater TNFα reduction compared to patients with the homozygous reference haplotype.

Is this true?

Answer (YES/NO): NO